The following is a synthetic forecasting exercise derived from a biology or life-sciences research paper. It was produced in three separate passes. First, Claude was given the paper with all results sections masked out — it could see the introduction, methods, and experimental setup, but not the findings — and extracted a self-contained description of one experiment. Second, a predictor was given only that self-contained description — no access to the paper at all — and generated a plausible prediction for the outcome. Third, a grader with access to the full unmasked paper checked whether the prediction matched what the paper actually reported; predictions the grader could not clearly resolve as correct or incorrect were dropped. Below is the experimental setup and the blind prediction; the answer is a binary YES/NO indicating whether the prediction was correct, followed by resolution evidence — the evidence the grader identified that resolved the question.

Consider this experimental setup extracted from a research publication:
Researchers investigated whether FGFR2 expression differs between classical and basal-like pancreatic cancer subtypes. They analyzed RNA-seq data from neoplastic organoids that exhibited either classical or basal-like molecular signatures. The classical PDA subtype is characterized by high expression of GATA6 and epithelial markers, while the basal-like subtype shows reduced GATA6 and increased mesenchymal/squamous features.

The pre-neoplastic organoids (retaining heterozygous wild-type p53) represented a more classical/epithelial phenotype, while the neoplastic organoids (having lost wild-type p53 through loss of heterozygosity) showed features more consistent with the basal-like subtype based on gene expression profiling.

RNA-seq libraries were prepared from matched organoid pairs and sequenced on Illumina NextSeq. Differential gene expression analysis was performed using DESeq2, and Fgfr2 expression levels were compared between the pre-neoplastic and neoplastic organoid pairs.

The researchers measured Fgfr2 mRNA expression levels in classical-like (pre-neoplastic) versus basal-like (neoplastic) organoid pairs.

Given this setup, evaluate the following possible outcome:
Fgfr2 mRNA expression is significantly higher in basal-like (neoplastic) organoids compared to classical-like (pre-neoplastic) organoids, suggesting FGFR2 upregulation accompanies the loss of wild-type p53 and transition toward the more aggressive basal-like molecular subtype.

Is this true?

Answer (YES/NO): NO